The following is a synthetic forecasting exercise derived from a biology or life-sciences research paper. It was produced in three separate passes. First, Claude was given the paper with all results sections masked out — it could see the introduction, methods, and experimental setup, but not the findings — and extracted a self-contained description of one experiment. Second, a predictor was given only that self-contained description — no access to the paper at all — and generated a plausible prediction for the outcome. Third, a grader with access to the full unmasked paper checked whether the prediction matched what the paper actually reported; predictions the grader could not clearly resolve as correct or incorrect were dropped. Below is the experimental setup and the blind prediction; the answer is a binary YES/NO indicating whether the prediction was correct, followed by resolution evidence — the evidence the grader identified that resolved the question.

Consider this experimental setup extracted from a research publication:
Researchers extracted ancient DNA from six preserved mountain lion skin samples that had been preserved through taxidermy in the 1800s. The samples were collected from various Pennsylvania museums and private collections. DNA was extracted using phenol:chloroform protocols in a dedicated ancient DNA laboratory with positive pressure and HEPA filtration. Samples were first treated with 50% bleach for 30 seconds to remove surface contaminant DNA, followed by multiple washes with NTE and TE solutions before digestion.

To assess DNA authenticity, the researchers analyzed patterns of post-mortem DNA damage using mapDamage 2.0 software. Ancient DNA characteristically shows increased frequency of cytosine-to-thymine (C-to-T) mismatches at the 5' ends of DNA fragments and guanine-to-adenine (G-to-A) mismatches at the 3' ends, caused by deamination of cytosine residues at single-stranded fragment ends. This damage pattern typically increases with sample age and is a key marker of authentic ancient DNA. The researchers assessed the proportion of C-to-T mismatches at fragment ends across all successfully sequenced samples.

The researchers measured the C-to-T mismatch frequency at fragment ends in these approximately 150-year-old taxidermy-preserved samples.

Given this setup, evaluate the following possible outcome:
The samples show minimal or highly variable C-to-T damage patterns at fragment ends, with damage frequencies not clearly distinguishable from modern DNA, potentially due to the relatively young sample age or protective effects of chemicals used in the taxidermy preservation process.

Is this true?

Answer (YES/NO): NO